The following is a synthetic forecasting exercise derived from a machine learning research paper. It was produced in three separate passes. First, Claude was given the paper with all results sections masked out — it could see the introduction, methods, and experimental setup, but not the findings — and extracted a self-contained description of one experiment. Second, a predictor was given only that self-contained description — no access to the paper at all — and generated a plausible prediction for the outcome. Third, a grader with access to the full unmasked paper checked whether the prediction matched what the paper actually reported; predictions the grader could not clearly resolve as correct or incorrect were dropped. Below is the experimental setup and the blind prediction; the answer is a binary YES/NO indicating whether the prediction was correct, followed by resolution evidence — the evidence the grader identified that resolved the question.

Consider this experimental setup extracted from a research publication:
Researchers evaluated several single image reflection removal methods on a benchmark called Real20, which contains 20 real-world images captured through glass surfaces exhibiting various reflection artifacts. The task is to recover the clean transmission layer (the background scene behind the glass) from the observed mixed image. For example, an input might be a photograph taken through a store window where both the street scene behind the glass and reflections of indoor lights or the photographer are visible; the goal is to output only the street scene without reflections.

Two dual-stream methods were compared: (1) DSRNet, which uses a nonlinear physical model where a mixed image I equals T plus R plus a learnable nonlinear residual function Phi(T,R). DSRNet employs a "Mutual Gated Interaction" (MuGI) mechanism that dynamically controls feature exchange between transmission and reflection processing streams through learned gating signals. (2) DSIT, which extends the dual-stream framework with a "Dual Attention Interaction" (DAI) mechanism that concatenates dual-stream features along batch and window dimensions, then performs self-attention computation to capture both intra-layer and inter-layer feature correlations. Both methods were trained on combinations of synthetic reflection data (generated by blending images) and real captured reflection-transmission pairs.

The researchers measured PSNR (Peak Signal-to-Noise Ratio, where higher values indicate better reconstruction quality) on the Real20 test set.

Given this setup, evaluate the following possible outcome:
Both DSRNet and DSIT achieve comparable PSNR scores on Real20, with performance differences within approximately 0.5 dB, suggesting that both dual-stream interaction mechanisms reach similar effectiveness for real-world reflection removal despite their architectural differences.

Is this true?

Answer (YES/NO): NO